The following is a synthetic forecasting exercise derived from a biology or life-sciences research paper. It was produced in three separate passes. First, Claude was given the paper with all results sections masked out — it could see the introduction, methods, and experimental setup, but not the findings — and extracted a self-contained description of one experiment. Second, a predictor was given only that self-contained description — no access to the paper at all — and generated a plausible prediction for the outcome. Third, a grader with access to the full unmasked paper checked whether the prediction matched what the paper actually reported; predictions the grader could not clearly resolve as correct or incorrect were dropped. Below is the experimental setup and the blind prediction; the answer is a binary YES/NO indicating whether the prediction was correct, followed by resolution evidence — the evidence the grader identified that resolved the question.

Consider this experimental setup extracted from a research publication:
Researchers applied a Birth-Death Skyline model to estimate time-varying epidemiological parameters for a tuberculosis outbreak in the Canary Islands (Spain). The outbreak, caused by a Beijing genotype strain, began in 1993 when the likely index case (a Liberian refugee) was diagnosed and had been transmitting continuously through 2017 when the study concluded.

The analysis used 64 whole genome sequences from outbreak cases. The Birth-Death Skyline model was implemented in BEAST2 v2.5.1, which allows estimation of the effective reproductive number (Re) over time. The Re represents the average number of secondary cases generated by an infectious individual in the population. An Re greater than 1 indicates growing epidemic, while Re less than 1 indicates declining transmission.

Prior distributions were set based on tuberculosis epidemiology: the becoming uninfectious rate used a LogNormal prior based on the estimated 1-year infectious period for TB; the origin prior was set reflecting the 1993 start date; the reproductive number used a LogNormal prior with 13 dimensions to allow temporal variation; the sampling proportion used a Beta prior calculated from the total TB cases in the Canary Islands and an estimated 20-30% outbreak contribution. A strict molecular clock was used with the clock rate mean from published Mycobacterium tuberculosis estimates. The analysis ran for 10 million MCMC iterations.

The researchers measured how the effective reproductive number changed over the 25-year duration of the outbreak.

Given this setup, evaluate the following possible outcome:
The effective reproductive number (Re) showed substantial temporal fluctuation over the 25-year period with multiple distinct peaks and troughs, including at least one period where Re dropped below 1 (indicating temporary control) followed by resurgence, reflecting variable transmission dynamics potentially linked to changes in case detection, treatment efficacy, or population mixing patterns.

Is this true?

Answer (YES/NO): YES